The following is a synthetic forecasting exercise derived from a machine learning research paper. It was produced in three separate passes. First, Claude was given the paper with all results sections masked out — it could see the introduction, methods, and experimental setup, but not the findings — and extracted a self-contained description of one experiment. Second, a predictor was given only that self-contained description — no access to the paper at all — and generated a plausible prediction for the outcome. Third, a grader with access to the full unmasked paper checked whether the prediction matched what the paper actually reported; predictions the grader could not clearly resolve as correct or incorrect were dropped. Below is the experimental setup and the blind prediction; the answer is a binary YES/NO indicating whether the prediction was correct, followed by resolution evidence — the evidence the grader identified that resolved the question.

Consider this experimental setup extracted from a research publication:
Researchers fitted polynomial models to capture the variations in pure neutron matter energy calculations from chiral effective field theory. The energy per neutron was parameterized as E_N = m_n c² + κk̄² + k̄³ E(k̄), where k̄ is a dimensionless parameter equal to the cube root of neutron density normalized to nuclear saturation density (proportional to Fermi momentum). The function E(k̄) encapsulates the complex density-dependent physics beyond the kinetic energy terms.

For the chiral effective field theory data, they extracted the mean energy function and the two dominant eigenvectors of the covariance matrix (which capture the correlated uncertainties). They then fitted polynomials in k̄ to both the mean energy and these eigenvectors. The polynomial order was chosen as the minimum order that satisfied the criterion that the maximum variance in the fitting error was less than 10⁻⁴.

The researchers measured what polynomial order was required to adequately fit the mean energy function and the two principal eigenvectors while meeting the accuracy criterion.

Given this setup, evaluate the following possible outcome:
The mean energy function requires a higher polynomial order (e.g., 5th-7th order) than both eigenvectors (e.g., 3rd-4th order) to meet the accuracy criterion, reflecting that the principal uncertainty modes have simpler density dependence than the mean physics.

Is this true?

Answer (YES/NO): NO